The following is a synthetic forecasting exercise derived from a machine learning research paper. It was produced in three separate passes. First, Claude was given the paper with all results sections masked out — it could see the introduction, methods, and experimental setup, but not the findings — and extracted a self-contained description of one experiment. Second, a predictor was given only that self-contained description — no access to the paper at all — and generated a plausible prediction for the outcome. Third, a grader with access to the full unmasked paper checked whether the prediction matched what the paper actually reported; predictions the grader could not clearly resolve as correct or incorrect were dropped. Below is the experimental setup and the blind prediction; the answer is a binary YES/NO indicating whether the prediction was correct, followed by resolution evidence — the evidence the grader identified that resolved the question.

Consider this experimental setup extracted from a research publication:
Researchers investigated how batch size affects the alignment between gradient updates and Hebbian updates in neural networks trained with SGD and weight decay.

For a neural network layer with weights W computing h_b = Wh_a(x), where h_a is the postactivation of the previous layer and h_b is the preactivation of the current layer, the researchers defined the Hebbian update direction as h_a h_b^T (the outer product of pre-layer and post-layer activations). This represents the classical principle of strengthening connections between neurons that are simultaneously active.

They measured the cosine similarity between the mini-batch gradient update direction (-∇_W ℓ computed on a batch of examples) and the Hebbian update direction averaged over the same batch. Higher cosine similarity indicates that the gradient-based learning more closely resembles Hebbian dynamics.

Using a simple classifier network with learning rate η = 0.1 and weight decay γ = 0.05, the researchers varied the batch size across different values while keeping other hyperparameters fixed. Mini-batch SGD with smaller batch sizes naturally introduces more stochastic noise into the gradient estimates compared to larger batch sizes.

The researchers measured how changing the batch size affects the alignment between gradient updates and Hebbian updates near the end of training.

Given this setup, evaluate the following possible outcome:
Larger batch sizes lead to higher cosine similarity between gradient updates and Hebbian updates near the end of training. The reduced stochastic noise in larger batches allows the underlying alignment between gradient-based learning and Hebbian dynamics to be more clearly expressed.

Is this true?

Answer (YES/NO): YES